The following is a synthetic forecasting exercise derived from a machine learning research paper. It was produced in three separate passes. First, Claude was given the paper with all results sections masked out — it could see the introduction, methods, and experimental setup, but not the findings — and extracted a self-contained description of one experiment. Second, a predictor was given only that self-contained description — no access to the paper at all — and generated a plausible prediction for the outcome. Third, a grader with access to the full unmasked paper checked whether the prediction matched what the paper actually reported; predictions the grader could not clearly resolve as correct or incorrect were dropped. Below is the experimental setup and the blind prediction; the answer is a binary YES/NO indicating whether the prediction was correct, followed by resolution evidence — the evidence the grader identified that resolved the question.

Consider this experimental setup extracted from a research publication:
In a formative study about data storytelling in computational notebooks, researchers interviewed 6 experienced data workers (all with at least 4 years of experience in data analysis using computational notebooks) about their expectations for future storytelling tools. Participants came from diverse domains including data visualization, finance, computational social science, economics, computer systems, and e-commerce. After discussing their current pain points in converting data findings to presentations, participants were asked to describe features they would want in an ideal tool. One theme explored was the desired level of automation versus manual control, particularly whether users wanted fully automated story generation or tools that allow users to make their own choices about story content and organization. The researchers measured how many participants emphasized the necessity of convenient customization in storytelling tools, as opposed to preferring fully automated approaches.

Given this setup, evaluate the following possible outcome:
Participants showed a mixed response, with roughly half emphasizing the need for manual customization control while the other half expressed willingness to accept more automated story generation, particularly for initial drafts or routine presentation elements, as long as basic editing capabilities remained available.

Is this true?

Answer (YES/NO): NO